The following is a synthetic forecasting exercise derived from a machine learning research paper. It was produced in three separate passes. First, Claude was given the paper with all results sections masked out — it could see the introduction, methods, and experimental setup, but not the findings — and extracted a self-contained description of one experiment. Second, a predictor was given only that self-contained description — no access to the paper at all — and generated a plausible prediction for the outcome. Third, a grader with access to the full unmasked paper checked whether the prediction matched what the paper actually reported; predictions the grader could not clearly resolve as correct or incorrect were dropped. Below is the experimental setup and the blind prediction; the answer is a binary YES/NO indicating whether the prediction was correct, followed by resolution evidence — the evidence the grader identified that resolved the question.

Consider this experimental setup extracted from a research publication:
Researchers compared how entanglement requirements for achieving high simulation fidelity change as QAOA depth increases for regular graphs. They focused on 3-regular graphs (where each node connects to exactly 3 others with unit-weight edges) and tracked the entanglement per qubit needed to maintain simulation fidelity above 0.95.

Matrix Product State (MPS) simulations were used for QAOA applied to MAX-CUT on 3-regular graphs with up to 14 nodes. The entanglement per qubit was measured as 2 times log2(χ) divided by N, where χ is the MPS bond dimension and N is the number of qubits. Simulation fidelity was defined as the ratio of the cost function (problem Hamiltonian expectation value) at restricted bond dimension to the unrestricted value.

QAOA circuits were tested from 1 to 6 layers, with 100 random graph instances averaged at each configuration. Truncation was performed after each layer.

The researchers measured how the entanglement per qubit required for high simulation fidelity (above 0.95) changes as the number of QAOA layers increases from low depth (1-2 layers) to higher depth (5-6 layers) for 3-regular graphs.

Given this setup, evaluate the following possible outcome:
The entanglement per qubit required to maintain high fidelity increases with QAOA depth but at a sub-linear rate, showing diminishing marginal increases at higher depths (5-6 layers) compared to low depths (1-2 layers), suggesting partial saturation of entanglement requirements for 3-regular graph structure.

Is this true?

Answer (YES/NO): NO